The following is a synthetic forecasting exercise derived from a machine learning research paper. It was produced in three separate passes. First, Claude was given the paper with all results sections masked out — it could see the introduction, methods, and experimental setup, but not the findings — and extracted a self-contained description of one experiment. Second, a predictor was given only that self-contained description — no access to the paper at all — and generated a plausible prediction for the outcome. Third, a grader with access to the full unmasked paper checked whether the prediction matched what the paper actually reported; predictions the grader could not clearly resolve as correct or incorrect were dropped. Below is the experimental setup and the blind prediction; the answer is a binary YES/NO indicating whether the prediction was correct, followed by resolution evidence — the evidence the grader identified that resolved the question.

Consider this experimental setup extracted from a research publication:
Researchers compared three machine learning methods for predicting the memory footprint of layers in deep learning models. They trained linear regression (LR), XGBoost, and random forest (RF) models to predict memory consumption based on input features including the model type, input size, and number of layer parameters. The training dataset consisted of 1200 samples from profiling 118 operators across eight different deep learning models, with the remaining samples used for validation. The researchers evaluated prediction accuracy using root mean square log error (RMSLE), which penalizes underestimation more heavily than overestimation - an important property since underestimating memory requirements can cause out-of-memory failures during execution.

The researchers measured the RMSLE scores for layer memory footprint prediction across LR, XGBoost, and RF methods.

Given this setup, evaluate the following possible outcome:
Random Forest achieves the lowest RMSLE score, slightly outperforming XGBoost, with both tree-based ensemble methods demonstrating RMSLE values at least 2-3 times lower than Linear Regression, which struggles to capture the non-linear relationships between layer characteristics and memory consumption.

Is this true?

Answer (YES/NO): NO